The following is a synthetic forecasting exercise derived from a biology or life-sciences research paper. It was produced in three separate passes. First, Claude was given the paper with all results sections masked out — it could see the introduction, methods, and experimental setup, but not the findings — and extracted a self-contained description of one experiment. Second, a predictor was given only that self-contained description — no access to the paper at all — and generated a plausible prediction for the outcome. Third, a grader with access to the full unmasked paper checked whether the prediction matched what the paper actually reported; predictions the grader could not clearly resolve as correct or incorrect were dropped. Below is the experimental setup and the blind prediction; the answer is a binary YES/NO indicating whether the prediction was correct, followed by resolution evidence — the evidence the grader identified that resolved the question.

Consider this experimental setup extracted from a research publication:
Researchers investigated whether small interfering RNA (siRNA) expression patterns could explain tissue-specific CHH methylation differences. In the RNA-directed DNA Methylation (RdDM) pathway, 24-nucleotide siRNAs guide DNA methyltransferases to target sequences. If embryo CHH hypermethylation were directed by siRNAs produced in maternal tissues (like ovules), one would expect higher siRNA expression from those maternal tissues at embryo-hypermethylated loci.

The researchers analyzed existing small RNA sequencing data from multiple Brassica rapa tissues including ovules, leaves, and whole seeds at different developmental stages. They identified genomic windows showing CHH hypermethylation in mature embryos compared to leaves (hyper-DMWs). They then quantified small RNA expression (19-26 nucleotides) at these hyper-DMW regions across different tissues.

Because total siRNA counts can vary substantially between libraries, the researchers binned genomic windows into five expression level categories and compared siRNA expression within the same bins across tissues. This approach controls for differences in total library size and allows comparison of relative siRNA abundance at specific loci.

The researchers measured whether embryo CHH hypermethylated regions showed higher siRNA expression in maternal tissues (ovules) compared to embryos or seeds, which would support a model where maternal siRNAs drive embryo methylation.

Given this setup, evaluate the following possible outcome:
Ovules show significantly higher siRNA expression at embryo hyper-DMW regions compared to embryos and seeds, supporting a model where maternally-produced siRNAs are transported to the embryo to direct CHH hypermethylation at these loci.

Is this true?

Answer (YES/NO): NO